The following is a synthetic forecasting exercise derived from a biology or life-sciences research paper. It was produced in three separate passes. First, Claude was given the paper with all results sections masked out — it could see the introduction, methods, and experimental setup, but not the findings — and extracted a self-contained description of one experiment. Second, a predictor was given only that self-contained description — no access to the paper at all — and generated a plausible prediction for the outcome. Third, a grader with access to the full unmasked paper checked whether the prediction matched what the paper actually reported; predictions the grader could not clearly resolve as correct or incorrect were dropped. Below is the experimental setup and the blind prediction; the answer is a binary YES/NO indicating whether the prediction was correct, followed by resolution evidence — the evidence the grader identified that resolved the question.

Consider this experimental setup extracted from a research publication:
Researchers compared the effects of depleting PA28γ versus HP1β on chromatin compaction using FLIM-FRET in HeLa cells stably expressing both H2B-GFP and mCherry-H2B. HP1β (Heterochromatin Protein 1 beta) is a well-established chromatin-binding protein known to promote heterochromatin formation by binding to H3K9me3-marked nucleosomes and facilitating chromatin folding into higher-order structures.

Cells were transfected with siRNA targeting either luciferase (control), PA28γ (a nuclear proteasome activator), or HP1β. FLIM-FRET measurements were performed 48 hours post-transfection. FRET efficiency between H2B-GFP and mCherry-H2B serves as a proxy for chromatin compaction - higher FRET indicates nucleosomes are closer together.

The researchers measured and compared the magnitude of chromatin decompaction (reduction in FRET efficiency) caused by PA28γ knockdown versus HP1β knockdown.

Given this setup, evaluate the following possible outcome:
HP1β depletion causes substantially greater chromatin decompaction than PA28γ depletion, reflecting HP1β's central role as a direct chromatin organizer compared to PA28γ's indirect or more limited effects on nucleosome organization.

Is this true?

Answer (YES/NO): NO